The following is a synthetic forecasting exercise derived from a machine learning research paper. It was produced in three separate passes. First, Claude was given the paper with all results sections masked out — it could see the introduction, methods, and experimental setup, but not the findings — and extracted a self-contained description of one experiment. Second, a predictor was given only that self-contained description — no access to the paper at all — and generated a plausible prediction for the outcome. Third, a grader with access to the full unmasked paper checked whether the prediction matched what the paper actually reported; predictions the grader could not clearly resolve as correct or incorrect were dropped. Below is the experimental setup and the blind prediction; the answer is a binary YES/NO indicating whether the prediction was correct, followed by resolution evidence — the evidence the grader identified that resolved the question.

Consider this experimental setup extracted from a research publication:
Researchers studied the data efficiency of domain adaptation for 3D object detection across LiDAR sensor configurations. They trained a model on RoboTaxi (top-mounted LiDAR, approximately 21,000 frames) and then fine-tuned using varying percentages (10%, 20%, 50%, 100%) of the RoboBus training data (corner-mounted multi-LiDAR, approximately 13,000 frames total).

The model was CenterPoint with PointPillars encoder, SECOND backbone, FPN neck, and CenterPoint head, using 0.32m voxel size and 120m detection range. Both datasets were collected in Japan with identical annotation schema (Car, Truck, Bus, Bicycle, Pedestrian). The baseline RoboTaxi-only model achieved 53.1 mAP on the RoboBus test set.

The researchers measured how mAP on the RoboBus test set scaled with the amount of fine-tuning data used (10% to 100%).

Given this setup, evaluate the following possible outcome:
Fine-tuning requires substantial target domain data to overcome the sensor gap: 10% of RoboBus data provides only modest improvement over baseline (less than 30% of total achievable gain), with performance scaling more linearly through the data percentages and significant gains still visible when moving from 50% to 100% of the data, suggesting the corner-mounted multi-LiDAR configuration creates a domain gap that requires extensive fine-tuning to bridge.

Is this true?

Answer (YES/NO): NO